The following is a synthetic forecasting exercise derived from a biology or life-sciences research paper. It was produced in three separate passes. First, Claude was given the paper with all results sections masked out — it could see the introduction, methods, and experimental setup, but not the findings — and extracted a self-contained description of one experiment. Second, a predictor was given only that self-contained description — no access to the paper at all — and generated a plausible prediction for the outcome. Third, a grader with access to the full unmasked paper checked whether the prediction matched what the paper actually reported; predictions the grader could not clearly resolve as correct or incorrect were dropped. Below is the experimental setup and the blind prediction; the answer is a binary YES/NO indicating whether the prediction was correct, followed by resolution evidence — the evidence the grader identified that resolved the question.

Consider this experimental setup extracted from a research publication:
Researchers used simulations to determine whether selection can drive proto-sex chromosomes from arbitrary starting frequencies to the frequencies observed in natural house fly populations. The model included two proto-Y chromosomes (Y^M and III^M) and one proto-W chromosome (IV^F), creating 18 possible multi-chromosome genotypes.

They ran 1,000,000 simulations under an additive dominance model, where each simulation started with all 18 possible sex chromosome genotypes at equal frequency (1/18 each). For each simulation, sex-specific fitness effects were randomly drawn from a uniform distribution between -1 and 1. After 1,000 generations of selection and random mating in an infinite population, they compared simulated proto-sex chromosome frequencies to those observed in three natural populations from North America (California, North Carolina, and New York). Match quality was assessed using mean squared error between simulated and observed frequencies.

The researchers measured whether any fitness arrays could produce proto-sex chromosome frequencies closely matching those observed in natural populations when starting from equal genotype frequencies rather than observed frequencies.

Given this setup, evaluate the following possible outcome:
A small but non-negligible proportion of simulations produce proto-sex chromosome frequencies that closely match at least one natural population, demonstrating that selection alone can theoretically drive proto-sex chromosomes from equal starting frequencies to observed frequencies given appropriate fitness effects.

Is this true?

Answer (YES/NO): NO